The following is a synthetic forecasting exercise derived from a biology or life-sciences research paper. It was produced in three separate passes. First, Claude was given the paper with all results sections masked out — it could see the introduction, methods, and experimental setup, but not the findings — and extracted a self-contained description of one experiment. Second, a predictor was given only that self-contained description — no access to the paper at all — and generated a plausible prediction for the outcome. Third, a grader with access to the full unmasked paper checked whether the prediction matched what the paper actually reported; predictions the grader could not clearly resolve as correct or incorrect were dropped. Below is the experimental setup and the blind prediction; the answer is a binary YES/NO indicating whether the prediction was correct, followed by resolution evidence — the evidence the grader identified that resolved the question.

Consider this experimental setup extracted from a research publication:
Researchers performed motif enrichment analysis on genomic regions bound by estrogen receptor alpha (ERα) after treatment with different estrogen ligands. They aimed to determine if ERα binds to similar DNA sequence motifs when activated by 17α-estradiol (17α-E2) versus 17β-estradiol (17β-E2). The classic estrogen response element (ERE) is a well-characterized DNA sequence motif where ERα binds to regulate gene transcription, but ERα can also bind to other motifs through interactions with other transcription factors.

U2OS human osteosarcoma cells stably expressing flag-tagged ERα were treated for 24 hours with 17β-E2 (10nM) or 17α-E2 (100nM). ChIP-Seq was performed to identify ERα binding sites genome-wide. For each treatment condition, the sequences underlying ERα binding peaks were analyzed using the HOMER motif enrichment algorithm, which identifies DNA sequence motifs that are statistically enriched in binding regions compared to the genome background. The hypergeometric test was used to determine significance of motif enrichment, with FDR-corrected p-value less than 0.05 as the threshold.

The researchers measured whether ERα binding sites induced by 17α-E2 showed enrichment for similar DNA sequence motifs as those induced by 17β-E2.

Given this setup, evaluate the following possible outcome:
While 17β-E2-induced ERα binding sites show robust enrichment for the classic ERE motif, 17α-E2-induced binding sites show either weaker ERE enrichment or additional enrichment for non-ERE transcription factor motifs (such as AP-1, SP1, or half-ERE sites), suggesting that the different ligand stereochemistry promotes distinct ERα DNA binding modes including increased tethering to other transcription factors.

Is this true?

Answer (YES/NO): NO